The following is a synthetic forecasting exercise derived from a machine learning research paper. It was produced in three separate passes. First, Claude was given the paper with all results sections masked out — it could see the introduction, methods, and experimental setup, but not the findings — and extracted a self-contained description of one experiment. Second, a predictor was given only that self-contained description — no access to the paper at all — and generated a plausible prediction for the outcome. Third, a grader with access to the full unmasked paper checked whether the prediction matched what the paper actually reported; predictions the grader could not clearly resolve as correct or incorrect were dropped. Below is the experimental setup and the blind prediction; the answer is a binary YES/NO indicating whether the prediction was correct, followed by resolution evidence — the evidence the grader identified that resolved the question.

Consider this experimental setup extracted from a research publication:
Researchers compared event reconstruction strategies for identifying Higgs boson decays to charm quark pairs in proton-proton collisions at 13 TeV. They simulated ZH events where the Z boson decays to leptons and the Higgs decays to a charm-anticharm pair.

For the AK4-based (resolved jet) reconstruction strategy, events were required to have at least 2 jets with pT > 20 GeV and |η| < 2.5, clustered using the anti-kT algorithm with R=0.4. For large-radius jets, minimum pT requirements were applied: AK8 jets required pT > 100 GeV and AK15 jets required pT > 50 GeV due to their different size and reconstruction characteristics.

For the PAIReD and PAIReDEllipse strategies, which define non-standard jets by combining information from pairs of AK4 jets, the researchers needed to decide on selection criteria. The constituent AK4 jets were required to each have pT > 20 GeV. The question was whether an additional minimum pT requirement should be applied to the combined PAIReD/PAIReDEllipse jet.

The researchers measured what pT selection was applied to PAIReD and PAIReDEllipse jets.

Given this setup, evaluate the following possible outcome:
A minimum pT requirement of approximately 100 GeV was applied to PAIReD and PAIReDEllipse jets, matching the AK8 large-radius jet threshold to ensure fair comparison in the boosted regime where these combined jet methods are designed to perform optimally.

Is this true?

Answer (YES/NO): NO